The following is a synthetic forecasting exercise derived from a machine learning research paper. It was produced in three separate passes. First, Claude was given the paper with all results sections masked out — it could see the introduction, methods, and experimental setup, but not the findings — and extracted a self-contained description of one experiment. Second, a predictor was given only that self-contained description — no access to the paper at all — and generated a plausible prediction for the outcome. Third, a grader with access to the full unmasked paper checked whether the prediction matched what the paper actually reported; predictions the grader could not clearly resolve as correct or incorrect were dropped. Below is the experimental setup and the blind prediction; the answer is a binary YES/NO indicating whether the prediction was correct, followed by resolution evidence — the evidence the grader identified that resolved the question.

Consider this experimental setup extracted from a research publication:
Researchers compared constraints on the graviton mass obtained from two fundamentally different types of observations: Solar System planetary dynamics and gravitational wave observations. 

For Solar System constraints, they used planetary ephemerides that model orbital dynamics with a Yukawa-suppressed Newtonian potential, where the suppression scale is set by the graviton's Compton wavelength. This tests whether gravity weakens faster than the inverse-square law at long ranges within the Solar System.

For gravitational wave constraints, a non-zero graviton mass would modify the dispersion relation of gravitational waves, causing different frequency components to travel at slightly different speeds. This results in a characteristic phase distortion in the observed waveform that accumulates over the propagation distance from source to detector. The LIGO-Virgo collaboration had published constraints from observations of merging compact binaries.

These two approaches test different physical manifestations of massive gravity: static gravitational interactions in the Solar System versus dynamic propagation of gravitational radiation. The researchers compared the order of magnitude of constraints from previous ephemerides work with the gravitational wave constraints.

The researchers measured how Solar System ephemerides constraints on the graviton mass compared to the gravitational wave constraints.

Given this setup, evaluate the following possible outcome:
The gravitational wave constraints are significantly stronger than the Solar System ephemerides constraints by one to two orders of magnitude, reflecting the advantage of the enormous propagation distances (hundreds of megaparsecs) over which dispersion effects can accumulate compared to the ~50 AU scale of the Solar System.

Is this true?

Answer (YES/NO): NO